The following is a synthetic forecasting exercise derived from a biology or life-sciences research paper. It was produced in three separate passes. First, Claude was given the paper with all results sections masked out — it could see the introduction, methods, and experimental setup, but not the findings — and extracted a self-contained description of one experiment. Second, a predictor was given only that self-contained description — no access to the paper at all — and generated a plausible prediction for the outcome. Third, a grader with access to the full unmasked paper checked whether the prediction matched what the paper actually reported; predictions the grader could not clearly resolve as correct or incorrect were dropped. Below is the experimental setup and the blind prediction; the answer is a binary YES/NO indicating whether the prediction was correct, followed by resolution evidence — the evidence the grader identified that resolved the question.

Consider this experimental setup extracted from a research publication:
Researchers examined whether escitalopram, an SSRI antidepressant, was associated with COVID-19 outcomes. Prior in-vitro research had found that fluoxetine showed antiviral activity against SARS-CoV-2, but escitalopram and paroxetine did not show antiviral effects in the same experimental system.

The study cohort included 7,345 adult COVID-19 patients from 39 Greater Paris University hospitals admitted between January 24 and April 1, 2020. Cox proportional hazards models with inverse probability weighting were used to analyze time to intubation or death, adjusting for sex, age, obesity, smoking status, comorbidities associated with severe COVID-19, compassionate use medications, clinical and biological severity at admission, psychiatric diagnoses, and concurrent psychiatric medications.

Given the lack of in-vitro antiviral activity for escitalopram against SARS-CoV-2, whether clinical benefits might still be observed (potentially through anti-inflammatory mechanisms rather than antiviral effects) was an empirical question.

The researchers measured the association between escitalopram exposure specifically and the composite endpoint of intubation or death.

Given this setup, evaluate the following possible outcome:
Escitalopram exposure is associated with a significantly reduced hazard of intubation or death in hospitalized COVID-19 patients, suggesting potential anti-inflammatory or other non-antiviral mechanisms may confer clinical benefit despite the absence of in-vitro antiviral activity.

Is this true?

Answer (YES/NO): YES